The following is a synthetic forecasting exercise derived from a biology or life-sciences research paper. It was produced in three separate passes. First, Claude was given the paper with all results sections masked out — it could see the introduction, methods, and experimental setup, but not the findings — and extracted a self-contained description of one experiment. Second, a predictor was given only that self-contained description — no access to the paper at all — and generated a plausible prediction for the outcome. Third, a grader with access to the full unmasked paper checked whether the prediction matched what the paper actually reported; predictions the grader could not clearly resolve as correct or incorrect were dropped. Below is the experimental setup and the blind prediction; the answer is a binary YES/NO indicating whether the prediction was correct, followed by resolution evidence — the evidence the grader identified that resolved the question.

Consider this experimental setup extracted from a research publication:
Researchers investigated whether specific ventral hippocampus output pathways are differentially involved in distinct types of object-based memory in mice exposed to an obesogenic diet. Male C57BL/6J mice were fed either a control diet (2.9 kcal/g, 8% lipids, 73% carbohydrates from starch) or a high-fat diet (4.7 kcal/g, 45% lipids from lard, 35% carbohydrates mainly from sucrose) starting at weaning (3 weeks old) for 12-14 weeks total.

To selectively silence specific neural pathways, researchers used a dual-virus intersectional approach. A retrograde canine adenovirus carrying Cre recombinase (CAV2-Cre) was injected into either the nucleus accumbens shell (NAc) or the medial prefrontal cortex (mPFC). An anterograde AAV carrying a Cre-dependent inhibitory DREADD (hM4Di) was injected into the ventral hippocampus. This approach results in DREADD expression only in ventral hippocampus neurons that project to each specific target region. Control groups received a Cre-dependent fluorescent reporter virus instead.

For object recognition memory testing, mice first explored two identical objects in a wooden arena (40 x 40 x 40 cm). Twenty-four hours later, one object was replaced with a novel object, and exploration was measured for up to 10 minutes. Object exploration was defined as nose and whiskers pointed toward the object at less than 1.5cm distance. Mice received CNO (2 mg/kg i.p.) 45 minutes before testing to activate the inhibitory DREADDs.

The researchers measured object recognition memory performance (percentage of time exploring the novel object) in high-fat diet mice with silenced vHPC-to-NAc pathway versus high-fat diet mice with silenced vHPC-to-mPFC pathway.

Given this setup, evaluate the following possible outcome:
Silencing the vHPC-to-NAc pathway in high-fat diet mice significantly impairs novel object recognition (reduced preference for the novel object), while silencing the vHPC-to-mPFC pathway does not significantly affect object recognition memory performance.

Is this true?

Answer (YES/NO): NO